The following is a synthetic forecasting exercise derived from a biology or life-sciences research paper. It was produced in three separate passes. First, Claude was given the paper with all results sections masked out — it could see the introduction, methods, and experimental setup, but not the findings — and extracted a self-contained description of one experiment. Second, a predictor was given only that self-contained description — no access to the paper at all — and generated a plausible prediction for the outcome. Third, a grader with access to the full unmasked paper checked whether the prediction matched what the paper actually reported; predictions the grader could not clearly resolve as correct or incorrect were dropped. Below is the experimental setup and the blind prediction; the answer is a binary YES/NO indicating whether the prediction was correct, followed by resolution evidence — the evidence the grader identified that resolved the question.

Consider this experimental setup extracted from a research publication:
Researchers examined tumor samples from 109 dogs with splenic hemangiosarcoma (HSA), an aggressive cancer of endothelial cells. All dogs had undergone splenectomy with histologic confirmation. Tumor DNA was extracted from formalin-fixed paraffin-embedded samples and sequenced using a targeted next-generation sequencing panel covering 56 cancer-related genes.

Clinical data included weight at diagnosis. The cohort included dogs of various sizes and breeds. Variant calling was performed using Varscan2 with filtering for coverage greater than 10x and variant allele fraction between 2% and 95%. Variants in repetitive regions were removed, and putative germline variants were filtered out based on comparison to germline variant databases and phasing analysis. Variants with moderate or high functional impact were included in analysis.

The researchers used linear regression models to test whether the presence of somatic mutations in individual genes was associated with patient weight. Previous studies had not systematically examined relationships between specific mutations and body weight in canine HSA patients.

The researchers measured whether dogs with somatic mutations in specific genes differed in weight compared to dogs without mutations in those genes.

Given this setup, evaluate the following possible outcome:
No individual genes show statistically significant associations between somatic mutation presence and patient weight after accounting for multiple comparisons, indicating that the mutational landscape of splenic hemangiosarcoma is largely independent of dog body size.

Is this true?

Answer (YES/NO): NO